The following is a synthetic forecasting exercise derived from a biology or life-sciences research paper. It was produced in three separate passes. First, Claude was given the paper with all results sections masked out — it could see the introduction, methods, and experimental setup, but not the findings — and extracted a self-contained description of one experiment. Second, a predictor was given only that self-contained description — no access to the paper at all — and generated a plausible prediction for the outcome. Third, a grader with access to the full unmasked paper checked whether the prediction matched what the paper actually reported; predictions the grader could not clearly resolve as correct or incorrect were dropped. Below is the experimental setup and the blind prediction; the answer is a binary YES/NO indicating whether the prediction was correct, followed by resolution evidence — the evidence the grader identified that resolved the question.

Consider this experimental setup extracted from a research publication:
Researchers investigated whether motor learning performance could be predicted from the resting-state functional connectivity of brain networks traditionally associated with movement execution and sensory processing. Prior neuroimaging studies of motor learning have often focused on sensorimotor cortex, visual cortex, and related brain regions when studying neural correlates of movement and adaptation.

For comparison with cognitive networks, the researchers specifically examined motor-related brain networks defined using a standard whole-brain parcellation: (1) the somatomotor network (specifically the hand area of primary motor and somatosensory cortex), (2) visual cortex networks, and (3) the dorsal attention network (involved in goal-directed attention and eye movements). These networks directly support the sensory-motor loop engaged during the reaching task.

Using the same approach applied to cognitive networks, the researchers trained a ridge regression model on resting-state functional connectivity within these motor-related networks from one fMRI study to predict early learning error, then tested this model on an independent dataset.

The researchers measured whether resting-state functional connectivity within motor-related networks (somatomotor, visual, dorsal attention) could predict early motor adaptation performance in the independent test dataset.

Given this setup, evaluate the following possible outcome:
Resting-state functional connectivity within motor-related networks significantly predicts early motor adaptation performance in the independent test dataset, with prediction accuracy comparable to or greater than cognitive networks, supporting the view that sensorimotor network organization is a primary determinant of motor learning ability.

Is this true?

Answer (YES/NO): NO